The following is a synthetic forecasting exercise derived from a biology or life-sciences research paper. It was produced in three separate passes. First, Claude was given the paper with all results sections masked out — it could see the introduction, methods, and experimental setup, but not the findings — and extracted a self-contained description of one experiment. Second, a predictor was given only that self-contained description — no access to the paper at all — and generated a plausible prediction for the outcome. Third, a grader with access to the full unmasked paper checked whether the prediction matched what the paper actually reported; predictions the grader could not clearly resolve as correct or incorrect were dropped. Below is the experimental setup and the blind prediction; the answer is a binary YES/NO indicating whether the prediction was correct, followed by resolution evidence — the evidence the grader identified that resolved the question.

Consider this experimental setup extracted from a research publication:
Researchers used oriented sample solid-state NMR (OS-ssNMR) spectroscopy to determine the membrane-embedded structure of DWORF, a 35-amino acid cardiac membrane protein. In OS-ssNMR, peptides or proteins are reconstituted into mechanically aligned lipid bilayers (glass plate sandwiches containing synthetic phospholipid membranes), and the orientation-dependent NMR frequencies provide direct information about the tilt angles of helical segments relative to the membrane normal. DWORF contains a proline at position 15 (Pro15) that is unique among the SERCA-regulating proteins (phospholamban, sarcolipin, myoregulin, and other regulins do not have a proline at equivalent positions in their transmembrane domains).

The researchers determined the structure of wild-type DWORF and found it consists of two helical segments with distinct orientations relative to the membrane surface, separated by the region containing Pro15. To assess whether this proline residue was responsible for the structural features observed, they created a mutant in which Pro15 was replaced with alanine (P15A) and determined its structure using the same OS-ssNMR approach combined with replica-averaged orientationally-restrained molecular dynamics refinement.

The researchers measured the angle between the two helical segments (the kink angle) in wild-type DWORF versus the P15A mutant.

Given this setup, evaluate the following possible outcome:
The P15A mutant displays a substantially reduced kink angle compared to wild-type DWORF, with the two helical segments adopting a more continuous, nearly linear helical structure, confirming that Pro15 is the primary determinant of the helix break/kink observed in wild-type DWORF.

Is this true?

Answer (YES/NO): NO